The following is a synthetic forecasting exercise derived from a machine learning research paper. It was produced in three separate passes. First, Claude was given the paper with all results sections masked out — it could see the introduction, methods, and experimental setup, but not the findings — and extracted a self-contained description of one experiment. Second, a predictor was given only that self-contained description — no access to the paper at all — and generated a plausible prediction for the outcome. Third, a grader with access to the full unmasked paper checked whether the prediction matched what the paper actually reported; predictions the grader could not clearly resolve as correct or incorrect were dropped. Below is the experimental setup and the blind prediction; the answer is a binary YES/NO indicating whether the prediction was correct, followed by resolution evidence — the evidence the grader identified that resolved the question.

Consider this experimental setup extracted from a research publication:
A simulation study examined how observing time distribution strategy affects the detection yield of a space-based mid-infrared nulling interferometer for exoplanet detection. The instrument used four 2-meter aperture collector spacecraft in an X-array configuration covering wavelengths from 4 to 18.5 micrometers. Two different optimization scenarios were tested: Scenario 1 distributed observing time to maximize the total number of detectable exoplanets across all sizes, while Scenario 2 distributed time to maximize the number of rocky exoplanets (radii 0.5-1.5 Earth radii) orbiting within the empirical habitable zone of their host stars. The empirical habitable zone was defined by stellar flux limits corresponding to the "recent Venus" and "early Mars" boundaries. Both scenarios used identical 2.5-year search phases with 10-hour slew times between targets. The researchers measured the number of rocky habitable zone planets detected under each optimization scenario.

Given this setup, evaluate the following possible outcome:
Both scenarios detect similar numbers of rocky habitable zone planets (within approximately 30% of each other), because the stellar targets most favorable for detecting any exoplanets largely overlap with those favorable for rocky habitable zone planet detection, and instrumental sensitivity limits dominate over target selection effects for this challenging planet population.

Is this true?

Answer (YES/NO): NO